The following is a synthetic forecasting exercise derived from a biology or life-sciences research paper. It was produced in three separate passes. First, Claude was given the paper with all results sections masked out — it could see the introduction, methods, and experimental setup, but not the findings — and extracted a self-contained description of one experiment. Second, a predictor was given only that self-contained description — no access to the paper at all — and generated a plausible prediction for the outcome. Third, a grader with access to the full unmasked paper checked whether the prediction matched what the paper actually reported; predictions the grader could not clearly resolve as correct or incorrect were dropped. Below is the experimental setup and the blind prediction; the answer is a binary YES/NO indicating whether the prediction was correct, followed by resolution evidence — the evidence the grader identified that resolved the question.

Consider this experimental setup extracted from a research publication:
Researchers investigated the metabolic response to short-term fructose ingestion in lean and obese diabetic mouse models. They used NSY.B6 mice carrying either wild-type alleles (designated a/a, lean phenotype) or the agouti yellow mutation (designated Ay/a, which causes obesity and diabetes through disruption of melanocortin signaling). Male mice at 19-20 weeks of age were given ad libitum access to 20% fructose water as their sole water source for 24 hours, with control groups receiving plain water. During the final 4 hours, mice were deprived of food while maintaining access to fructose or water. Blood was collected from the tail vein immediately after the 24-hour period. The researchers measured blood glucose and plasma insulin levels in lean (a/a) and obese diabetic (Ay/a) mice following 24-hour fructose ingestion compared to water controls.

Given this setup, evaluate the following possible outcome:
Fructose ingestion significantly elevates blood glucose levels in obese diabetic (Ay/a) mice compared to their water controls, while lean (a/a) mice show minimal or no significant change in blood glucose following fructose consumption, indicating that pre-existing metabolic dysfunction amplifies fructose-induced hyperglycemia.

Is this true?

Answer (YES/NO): YES